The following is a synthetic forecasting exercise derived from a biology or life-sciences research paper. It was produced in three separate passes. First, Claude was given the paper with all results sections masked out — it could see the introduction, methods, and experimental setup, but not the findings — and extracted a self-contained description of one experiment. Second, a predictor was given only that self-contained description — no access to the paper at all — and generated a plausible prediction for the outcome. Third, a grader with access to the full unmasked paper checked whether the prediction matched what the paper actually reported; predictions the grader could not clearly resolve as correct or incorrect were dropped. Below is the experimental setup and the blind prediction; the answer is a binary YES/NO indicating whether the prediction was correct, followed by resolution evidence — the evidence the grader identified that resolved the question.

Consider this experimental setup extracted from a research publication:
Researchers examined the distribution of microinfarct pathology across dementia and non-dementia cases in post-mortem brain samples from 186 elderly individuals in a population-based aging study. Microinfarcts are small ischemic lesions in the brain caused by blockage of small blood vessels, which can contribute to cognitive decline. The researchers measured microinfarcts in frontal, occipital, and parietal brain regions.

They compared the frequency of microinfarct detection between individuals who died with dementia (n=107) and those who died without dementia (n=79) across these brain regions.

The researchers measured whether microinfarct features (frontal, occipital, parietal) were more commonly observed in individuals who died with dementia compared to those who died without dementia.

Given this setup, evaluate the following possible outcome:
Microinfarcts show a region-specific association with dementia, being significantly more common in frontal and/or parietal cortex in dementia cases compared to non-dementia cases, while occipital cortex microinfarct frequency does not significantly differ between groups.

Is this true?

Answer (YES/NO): NO